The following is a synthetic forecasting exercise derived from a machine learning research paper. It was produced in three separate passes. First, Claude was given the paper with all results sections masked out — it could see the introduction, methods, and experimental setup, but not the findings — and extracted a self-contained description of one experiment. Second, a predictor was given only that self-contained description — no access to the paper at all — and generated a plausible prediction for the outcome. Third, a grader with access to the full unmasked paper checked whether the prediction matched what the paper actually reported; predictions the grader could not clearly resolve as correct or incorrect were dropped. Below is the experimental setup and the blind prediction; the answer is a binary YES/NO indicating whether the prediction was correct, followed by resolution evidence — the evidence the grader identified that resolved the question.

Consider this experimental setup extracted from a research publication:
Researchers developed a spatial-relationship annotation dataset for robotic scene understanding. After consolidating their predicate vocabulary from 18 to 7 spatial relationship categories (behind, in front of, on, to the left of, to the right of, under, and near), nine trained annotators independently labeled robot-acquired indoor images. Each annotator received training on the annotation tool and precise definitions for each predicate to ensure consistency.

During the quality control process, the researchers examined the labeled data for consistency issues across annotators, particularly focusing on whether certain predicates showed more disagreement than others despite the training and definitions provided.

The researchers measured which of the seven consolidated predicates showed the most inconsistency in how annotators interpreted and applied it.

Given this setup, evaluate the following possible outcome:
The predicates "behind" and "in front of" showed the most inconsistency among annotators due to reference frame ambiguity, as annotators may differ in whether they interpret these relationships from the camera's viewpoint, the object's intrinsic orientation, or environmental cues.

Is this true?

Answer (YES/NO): NO